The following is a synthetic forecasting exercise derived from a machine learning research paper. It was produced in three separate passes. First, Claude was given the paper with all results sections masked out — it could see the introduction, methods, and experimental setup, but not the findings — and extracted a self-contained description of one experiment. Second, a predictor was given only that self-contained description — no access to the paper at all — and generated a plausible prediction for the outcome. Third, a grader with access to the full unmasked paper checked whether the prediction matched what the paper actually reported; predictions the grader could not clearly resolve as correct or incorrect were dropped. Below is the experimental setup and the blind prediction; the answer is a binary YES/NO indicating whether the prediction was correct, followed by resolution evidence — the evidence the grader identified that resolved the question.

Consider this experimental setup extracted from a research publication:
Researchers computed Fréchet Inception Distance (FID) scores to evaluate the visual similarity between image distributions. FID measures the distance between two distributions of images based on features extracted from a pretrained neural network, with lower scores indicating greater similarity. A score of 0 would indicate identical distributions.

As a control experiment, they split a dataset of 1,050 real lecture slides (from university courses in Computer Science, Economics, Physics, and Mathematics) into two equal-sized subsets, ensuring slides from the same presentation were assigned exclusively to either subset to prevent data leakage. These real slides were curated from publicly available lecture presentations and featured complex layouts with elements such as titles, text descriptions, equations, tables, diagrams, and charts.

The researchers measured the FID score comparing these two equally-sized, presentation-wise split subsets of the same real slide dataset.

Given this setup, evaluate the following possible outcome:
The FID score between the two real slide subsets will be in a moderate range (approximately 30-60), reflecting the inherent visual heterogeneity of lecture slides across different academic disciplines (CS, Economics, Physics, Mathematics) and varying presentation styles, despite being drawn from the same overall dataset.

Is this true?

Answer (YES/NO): NO